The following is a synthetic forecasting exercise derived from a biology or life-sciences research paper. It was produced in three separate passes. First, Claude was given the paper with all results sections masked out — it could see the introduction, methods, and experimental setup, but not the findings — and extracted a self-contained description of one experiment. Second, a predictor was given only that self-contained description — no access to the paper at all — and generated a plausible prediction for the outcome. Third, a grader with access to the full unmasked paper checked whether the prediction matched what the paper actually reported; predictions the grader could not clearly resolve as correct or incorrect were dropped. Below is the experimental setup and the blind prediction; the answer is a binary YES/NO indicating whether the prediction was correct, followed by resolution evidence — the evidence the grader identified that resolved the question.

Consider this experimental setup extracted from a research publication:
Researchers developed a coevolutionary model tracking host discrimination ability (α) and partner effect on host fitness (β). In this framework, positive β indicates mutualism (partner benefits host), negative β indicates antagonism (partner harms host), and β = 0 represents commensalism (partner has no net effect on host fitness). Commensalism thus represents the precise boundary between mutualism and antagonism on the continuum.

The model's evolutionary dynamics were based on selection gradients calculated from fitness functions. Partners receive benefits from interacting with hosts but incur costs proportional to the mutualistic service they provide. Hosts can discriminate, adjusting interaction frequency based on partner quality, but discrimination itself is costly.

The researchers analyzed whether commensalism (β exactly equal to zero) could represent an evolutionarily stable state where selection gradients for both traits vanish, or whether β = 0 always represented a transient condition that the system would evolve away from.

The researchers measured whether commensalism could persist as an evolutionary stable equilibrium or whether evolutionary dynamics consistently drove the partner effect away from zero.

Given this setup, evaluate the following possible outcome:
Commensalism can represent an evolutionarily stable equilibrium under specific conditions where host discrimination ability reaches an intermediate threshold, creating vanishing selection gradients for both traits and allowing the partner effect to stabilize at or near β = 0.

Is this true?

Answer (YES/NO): NO